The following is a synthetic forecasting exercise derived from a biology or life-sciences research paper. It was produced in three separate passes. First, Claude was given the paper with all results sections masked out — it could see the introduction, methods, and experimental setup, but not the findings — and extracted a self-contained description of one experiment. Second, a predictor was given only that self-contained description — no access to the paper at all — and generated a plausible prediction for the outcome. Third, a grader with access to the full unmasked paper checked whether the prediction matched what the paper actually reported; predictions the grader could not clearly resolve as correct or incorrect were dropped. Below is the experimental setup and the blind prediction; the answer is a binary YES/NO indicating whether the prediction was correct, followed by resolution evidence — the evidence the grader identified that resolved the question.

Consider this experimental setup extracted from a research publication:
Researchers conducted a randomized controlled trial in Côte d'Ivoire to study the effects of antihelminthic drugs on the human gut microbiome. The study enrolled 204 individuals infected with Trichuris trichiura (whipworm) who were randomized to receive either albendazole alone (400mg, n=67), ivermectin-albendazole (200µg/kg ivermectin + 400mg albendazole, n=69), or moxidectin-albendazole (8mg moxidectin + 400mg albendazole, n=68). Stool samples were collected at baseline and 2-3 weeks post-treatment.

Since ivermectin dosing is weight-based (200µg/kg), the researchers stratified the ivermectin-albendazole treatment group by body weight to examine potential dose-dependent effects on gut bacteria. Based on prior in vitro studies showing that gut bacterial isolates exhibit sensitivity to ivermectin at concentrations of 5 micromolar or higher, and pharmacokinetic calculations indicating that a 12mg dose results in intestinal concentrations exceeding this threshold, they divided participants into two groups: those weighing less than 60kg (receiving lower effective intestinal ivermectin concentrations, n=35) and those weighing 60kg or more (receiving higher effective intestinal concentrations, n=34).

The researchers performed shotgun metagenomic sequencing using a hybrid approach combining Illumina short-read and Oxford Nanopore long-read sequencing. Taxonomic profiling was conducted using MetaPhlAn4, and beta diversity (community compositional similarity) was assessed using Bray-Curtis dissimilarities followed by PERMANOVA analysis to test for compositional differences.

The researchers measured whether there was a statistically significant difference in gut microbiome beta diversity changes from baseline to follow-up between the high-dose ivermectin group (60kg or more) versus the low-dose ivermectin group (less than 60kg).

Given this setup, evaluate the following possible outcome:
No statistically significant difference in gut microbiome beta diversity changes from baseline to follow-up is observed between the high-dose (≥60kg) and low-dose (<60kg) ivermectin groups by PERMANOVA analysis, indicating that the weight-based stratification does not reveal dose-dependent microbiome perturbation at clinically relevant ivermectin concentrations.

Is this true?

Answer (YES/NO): NO